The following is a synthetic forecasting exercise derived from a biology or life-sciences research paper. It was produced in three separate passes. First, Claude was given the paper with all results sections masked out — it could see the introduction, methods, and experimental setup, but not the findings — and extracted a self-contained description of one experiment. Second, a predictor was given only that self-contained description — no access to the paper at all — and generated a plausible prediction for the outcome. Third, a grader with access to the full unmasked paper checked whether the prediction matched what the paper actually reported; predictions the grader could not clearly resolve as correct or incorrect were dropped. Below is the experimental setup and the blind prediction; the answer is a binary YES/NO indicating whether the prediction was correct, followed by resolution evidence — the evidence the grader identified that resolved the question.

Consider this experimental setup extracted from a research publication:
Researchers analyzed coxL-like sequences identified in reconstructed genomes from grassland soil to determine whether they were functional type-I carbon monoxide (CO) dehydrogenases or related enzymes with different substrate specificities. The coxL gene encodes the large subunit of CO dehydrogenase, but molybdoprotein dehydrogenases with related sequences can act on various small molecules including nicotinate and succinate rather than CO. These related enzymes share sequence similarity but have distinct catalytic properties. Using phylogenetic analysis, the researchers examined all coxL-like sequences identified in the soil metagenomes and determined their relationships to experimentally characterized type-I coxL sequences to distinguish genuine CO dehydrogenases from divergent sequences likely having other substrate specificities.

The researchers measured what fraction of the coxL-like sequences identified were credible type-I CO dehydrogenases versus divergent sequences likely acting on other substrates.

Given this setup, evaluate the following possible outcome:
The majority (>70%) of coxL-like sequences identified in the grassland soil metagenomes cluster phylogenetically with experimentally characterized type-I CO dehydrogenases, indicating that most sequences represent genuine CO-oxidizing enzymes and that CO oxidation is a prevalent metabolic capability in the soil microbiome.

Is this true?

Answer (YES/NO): NO